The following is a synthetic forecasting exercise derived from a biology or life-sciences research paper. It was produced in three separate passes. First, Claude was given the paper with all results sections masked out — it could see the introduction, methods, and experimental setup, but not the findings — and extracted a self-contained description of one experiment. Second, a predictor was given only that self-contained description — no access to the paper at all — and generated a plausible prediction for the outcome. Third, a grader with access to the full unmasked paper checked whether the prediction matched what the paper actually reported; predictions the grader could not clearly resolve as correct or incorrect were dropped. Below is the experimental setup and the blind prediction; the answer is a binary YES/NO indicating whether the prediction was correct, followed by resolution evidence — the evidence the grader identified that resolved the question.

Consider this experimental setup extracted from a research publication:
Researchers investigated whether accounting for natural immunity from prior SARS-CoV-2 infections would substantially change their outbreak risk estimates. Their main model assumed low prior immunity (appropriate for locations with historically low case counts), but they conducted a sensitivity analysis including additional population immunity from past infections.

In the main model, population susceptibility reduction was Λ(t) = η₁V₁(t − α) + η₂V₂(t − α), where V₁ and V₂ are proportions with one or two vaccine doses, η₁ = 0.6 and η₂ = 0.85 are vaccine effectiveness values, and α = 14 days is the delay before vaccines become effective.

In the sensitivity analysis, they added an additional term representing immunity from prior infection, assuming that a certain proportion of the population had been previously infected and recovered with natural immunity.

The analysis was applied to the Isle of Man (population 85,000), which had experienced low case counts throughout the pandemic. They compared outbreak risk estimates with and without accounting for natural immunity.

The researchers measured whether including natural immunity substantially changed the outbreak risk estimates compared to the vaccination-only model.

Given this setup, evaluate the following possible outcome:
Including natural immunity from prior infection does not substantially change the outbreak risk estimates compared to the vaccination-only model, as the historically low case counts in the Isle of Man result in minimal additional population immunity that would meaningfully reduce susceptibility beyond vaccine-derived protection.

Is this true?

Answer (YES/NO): YES